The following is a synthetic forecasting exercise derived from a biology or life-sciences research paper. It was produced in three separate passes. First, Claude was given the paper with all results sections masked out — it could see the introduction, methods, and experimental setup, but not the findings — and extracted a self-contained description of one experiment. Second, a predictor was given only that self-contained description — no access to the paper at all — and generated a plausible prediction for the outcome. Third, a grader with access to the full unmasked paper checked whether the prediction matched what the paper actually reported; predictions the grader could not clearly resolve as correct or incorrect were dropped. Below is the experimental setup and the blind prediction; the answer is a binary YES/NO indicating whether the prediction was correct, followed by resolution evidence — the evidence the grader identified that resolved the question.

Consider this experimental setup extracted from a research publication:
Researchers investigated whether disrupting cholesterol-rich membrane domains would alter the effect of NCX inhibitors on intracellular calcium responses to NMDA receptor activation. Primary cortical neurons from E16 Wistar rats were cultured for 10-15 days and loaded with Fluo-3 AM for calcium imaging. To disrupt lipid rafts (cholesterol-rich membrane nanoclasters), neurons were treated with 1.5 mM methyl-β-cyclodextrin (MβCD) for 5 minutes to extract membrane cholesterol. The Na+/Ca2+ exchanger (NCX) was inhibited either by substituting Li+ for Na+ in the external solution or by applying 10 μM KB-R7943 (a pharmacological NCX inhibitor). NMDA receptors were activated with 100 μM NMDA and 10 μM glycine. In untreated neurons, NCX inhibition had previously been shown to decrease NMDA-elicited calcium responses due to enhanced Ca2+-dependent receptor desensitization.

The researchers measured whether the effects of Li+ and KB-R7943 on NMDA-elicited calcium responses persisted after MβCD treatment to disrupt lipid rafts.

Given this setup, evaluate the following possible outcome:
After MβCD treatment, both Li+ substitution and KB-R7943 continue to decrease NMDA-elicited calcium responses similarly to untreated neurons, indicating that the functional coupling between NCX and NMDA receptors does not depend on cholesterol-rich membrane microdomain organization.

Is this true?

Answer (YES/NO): NO